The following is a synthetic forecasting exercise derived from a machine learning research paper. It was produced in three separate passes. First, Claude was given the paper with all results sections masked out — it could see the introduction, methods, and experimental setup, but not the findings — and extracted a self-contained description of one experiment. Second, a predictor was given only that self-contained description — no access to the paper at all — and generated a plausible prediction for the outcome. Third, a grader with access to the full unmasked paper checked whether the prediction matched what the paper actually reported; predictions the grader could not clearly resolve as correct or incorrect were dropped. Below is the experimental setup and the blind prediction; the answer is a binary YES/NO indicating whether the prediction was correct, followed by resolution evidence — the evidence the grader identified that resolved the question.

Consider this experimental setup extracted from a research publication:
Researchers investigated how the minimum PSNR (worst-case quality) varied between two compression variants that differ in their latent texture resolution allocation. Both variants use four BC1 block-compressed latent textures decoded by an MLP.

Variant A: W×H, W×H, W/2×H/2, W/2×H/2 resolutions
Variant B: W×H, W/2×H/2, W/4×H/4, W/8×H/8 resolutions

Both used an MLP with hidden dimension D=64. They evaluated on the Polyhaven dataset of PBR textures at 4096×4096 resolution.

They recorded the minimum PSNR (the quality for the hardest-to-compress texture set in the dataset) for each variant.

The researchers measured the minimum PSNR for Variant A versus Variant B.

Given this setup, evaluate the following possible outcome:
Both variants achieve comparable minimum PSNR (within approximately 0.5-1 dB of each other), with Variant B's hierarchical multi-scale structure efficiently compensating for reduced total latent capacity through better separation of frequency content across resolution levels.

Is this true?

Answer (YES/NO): NO